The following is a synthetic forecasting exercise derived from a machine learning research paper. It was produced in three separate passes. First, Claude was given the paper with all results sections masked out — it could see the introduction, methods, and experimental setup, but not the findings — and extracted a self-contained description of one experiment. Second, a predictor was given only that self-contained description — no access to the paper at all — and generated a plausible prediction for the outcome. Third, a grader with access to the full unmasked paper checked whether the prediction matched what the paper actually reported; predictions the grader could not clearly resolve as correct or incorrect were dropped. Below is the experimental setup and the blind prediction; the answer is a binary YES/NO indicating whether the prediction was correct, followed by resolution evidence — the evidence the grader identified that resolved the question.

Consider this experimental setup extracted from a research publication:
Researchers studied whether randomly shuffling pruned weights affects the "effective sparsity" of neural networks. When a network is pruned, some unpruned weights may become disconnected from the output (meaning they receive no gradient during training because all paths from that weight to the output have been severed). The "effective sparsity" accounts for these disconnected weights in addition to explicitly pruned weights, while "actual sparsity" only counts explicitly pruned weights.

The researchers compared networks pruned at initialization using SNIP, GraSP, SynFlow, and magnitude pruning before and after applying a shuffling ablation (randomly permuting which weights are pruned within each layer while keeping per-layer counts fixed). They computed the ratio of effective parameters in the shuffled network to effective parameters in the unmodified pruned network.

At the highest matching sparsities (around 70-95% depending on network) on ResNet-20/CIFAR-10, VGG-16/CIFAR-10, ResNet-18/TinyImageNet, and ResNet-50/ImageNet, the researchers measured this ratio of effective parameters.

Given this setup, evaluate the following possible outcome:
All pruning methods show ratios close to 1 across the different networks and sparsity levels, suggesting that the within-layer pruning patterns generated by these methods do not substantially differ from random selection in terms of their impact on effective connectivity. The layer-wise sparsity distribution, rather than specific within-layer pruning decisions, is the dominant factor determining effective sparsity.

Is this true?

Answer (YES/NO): YES